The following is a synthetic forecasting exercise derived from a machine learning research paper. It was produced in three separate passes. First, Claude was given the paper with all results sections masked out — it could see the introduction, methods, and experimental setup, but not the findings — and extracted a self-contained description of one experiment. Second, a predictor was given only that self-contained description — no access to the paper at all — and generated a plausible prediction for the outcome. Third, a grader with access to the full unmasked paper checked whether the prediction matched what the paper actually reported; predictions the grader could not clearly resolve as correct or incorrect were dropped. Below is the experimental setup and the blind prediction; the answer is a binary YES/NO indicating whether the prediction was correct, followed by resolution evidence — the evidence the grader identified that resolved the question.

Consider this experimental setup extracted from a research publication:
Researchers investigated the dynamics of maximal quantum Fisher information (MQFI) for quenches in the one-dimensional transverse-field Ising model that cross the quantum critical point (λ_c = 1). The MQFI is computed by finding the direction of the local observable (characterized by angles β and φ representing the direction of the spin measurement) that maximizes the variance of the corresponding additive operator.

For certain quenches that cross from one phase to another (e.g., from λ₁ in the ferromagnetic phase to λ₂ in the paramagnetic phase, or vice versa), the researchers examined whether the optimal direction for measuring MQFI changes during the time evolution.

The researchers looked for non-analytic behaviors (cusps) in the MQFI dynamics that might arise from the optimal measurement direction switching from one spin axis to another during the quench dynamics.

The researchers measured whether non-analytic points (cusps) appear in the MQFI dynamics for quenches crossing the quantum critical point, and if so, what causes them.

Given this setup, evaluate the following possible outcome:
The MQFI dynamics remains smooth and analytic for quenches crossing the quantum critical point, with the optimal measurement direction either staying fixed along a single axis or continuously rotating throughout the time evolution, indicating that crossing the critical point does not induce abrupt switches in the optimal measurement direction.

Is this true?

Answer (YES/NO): NO